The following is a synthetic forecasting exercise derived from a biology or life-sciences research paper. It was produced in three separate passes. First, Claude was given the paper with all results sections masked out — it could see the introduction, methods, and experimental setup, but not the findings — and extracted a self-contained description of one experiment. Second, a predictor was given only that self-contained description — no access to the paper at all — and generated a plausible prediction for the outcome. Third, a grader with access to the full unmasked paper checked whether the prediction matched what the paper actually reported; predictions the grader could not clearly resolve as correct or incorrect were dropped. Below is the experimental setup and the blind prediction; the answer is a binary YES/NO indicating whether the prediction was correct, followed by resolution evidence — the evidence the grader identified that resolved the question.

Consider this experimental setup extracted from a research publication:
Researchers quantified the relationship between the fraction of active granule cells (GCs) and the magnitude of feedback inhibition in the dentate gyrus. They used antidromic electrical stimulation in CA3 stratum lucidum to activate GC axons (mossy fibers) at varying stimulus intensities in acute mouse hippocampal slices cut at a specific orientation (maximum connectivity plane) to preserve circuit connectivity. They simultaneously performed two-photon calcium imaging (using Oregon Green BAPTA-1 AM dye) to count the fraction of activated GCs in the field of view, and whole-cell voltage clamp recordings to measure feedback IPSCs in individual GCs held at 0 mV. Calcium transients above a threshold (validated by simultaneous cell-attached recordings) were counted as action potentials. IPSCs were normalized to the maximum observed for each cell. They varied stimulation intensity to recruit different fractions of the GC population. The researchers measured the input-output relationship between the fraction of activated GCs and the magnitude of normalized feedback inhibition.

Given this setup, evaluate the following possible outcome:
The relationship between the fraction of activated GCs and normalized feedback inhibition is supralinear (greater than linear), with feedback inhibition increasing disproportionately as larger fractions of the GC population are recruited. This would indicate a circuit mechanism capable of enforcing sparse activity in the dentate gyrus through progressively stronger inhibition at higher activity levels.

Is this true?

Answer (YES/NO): NO